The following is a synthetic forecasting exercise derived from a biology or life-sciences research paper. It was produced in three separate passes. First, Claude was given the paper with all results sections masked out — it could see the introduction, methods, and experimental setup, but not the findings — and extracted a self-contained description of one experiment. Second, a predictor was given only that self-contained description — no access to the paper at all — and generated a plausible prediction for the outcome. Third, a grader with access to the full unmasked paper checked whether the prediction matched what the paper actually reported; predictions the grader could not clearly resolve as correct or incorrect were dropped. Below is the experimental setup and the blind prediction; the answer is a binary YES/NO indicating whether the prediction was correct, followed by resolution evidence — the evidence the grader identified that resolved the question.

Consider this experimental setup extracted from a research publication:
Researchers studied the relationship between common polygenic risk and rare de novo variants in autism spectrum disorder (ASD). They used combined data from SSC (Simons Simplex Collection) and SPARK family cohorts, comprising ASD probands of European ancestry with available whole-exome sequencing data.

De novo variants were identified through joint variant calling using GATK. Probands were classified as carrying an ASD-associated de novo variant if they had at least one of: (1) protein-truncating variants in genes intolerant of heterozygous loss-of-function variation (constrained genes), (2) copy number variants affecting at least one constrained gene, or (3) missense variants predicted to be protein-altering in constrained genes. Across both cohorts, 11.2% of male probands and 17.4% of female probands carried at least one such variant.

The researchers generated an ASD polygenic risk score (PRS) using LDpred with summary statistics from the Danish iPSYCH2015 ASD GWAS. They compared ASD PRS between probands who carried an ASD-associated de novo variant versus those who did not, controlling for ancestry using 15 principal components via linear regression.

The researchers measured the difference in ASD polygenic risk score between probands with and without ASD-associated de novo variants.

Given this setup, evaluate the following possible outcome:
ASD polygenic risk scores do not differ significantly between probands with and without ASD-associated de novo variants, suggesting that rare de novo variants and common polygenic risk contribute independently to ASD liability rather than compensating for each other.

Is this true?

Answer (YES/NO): NO